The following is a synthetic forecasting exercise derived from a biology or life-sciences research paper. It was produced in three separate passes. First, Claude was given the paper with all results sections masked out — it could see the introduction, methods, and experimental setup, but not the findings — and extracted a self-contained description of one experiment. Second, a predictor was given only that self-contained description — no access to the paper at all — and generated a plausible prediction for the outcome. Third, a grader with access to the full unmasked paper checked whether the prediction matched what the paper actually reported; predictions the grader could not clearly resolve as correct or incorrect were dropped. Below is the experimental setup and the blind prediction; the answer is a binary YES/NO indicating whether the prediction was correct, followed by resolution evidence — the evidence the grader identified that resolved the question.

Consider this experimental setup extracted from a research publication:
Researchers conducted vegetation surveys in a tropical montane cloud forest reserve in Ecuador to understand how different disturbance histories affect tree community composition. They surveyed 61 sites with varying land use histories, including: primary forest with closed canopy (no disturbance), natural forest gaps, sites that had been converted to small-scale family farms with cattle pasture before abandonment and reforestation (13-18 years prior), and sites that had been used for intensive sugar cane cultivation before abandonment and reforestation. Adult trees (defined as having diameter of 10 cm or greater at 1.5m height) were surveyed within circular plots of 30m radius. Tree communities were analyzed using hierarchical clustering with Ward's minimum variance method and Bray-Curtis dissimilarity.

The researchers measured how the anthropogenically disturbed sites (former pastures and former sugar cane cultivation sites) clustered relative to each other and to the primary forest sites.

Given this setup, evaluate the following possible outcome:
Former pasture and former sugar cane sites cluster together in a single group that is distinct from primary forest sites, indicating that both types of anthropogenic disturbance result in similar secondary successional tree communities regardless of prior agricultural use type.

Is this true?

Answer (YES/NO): NO